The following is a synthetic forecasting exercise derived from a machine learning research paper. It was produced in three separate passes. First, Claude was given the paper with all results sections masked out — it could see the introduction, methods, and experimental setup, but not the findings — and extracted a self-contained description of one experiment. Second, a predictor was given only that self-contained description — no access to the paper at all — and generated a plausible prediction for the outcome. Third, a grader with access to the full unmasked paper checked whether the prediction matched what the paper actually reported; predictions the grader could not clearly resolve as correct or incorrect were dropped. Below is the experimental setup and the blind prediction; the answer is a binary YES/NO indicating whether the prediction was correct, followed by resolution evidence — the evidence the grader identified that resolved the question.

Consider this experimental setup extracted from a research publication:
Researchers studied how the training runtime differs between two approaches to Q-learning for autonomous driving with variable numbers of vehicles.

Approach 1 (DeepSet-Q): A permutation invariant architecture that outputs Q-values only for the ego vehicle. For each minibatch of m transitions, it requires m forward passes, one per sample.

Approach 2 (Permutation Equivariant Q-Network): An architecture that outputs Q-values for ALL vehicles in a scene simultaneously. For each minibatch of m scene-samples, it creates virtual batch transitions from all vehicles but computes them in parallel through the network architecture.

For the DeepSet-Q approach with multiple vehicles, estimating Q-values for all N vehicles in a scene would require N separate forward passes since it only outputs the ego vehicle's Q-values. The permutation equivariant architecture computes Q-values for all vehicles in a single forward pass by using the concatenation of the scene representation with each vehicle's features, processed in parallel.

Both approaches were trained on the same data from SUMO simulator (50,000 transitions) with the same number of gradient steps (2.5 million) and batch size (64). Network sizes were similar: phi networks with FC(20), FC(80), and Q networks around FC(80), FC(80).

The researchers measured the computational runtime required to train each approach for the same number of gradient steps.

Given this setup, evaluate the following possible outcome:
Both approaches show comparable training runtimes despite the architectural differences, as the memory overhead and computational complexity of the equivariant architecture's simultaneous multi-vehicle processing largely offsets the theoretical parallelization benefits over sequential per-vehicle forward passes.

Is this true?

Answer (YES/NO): NO